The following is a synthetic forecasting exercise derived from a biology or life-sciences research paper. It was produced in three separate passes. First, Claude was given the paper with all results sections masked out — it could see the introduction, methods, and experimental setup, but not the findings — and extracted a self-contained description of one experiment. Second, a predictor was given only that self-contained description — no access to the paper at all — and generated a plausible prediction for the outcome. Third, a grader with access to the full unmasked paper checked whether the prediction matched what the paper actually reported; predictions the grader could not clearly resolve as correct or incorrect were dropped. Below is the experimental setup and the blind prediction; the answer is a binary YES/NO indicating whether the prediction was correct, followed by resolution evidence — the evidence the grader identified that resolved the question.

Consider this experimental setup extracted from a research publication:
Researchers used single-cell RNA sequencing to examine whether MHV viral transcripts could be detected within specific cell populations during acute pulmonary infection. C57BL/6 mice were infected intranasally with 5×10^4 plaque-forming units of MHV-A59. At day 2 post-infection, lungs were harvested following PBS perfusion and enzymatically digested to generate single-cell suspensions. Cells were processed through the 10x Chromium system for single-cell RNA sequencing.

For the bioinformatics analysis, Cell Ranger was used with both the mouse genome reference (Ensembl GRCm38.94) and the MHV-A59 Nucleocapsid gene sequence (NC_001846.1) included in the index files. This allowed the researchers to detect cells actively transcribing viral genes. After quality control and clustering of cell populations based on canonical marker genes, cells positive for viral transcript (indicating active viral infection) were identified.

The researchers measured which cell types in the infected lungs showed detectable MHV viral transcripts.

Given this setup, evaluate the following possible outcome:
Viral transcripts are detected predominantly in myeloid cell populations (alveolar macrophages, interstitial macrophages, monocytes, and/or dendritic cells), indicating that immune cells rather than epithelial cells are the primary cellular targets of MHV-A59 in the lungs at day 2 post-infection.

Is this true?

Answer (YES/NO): NO